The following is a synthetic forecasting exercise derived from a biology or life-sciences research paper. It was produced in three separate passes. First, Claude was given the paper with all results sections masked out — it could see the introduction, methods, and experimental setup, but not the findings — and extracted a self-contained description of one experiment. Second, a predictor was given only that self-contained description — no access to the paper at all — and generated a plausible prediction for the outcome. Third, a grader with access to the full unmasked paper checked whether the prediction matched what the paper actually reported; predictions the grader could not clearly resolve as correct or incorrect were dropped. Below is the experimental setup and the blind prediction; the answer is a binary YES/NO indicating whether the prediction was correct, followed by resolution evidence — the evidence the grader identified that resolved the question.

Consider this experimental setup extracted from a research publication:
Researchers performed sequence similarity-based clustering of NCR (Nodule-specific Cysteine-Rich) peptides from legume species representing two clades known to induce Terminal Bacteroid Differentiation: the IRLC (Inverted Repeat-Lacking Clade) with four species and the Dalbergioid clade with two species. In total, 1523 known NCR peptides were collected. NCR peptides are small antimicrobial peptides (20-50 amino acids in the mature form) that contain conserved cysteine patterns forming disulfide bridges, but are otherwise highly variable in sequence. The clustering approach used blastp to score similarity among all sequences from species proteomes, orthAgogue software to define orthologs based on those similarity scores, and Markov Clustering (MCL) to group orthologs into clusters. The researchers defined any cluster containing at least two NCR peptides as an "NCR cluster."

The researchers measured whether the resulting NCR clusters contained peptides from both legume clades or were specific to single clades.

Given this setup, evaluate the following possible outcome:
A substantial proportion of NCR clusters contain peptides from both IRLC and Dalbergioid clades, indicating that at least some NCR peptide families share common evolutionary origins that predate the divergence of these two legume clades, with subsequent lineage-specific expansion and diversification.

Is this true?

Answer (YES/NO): NO